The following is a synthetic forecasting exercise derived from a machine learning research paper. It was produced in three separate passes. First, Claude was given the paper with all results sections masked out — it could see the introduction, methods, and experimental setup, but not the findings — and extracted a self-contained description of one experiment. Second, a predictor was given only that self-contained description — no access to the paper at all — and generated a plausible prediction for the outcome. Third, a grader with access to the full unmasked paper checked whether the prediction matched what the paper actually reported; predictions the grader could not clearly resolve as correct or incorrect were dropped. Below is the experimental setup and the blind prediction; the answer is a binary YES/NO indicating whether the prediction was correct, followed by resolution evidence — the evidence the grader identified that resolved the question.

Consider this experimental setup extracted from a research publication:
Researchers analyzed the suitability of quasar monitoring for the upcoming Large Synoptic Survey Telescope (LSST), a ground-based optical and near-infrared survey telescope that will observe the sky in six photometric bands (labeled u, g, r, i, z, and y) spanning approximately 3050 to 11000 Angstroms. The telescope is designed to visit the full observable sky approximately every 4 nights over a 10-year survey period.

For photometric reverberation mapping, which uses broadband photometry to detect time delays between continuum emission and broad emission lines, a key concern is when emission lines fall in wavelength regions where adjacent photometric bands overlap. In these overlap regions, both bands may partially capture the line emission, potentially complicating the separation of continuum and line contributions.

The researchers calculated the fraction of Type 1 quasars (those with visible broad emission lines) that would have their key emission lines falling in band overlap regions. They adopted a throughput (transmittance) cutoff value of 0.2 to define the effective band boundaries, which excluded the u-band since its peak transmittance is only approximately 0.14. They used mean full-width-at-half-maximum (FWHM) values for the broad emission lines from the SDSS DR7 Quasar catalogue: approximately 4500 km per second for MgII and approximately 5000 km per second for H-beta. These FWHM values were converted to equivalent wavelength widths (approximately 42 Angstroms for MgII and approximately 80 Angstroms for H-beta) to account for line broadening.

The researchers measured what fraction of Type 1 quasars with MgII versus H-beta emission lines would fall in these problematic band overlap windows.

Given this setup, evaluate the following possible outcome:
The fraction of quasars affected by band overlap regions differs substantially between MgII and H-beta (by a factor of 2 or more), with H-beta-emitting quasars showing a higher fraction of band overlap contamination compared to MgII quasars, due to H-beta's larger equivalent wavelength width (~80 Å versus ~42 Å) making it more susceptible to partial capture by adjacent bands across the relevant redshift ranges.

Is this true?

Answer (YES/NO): NO